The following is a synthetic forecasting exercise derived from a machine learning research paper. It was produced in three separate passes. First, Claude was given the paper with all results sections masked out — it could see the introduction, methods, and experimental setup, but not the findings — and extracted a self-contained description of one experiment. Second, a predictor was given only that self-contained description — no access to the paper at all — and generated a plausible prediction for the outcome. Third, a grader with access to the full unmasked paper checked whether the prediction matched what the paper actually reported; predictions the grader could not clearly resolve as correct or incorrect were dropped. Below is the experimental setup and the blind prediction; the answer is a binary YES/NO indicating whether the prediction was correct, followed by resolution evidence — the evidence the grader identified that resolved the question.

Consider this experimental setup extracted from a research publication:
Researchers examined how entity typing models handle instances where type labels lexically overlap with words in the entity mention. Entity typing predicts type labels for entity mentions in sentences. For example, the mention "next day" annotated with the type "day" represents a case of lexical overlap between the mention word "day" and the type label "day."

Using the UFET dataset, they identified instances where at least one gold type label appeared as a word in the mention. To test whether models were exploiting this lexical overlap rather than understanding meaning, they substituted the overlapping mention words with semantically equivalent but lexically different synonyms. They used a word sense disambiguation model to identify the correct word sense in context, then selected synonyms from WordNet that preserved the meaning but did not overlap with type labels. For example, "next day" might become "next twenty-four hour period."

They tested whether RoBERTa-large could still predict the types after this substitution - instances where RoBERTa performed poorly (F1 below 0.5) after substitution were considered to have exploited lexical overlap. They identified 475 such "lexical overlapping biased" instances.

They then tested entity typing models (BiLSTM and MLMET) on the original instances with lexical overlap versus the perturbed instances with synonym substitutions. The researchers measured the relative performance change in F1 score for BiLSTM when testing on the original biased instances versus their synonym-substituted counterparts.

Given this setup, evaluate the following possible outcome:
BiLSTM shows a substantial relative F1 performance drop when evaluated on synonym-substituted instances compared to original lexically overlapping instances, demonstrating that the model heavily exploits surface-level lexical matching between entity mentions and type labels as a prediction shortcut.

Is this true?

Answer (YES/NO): YES